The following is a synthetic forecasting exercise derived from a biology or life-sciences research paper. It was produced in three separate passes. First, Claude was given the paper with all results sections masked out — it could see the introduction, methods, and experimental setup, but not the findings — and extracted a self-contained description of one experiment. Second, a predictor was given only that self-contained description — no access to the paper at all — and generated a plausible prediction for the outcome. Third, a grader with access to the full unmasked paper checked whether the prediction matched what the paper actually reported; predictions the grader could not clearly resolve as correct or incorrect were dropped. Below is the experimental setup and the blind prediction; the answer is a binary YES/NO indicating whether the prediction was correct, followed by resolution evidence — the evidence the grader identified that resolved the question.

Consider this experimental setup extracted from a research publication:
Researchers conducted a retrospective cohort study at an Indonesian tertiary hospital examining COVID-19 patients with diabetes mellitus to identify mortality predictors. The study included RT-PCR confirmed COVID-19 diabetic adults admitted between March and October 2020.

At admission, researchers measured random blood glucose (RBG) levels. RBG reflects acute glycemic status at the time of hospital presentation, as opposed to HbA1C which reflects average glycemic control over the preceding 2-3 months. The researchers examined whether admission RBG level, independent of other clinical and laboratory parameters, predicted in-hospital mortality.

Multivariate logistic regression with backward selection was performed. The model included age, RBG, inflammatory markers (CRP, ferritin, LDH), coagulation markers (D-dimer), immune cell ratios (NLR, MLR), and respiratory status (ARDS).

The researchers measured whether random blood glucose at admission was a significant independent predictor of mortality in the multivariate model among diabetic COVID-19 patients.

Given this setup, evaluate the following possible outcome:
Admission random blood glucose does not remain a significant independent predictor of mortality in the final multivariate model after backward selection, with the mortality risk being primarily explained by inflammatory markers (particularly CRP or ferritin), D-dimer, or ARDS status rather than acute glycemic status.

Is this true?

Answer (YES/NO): NO